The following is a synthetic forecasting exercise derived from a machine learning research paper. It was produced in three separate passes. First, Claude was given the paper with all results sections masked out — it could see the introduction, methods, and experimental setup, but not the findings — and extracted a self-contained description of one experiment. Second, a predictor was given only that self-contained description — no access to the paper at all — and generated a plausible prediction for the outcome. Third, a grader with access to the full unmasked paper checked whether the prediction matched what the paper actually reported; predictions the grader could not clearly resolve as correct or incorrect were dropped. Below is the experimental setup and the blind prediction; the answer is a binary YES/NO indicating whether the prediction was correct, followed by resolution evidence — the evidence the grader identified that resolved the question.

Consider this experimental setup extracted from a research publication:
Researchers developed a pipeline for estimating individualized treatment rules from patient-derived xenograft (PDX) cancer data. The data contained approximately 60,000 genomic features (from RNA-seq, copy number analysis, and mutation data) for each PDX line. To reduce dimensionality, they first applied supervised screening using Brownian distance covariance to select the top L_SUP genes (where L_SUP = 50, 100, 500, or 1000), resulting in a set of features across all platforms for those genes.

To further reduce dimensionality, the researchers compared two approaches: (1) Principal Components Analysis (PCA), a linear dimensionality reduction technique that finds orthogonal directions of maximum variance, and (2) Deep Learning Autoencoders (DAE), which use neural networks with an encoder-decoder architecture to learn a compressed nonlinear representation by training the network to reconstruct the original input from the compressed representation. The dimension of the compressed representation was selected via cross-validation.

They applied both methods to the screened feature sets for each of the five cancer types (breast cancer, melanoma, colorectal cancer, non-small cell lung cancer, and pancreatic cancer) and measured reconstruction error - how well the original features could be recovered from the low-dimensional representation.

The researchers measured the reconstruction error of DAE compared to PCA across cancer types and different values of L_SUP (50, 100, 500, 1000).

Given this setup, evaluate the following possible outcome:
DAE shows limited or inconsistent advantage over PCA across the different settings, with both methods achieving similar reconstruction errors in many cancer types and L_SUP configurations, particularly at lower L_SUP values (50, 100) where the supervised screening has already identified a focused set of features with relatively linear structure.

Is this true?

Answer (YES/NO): NO